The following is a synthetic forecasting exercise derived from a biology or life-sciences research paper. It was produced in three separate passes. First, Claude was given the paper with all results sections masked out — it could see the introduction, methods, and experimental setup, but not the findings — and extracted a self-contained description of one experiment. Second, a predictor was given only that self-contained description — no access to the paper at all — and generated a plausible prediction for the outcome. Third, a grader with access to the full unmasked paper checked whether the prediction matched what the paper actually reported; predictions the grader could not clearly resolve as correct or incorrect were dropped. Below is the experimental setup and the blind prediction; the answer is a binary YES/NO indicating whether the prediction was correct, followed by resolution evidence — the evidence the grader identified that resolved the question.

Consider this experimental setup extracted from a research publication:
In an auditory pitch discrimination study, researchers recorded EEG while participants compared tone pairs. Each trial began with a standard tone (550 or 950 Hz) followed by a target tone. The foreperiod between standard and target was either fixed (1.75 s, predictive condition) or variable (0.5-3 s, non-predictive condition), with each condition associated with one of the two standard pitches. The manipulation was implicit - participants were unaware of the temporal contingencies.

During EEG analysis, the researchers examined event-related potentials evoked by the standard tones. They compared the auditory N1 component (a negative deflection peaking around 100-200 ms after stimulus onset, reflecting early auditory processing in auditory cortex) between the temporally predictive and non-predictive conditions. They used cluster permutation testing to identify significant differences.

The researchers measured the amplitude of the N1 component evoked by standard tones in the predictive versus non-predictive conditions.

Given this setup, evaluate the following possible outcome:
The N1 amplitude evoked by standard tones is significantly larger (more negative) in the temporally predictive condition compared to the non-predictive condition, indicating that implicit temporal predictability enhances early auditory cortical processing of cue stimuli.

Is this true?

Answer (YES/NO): NO